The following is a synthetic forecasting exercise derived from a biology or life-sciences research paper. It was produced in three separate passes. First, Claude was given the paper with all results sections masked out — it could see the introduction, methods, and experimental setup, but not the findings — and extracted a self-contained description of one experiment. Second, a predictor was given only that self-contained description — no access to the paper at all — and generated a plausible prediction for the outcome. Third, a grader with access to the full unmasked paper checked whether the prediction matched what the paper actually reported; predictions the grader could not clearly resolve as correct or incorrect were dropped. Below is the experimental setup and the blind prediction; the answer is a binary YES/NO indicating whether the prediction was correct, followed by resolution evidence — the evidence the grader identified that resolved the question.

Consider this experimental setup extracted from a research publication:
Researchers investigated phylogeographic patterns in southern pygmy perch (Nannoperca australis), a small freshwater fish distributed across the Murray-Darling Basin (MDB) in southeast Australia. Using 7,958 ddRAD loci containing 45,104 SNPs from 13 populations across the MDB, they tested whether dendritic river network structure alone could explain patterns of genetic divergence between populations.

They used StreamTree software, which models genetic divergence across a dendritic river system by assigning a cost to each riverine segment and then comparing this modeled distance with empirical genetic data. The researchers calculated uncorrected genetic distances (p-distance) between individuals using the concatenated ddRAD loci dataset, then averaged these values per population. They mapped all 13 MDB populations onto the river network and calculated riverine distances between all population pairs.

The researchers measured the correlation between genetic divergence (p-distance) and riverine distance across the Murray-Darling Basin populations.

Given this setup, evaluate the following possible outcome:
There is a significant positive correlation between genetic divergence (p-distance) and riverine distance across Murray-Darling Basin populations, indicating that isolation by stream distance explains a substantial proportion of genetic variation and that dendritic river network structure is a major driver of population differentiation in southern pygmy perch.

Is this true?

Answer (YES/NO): NO